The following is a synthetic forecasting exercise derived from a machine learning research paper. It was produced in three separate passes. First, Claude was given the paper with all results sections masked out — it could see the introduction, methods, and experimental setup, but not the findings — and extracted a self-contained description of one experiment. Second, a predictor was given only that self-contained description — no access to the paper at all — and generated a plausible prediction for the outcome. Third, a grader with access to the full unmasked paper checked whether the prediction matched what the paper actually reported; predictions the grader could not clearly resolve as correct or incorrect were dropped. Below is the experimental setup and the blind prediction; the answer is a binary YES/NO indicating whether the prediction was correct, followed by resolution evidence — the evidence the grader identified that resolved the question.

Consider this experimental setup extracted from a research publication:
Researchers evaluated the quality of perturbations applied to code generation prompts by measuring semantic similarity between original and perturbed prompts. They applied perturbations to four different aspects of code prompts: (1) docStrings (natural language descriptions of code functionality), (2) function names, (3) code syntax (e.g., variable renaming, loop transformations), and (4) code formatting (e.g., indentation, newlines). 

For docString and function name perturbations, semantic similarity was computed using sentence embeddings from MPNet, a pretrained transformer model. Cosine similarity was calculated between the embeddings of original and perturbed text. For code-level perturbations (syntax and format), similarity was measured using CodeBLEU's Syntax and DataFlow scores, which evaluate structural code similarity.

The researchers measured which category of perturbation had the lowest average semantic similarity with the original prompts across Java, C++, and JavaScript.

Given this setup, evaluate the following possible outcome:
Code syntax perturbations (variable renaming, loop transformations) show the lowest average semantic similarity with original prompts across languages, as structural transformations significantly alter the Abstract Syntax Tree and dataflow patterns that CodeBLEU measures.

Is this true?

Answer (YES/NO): NO